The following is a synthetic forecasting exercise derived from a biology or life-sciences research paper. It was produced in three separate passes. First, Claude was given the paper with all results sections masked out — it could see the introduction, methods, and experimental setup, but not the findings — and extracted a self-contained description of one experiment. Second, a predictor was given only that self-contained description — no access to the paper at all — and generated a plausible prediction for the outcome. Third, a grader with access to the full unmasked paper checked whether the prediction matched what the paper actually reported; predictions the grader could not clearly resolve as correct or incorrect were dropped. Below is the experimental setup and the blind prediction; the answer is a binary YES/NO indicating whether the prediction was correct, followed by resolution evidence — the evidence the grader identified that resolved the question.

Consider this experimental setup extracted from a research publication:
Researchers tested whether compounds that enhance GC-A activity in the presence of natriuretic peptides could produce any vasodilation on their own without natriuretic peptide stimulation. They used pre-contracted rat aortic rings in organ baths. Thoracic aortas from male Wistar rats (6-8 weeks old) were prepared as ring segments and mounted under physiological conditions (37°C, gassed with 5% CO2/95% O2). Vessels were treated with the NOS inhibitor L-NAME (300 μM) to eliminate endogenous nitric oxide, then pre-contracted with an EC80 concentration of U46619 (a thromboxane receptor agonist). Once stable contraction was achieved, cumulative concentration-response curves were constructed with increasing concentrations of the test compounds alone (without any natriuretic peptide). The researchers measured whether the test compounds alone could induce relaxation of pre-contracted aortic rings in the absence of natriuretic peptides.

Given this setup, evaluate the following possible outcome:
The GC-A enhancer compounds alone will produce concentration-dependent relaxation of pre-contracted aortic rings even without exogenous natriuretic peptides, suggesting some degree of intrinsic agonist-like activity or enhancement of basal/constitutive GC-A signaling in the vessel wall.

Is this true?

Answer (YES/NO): NO